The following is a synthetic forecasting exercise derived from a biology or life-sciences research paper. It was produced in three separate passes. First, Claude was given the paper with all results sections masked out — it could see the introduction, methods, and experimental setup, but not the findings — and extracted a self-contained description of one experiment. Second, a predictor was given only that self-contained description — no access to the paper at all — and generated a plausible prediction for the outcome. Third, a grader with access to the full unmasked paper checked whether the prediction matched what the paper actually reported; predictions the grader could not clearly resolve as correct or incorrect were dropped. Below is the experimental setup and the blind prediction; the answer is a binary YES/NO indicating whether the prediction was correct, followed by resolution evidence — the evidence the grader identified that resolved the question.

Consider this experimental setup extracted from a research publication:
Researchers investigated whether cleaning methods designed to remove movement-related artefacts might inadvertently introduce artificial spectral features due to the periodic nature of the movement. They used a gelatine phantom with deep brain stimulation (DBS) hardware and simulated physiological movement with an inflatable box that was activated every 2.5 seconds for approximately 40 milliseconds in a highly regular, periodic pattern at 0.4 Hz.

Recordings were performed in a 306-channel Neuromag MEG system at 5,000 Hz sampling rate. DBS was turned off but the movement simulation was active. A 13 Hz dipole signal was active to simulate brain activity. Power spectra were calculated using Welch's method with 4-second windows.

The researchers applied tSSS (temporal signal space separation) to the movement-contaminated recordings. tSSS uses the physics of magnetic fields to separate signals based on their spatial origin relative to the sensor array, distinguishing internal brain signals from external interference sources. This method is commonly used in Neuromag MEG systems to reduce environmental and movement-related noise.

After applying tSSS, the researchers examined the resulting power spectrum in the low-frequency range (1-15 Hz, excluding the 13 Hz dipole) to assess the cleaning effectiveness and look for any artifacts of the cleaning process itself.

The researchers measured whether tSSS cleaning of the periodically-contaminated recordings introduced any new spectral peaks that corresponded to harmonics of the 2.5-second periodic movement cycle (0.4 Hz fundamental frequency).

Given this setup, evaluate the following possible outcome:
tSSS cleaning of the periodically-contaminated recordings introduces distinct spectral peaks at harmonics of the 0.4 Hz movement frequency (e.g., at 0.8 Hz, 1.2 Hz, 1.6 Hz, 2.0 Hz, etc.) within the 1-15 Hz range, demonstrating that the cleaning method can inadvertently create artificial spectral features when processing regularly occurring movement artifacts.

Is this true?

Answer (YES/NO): NO